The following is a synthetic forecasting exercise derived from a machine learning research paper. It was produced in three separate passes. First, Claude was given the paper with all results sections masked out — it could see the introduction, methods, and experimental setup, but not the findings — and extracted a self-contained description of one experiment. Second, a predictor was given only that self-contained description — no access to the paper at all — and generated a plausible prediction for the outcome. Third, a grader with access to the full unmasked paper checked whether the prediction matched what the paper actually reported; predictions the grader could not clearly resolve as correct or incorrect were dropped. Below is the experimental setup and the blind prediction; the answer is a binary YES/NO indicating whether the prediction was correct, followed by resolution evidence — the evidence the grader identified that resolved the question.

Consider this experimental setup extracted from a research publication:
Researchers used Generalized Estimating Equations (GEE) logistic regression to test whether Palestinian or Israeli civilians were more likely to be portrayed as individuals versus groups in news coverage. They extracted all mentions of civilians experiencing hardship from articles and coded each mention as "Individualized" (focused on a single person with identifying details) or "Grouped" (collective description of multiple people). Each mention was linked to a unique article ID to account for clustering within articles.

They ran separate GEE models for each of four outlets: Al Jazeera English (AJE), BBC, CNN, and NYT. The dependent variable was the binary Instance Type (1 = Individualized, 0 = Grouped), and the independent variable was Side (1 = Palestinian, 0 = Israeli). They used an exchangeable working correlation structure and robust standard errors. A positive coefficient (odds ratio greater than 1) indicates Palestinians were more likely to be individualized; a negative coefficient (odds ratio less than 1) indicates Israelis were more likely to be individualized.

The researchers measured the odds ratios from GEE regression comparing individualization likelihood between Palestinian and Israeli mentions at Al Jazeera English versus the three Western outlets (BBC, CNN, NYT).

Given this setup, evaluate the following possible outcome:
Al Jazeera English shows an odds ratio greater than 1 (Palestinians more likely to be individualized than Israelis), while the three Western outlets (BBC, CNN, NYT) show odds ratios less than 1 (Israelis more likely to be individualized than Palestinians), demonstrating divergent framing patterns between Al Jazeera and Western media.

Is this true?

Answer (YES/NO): NO